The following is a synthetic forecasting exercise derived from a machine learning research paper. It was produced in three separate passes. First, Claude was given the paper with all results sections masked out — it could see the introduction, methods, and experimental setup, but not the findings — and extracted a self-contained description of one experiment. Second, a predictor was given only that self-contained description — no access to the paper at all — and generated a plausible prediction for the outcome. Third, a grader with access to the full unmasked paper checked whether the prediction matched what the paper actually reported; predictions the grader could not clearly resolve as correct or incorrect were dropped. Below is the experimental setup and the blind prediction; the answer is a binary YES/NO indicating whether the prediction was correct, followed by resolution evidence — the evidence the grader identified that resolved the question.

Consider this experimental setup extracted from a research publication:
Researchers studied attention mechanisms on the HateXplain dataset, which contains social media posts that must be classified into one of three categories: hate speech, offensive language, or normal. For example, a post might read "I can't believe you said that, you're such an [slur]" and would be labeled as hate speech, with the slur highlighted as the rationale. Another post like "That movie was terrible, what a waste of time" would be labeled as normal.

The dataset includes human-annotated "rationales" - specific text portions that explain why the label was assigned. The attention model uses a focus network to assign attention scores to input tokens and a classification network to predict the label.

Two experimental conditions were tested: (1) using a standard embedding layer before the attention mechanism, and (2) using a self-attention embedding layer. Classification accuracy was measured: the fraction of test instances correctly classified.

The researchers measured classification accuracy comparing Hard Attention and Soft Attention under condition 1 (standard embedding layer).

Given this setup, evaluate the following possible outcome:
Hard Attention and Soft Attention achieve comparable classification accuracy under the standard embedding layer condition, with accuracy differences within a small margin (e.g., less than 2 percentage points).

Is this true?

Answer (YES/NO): NO